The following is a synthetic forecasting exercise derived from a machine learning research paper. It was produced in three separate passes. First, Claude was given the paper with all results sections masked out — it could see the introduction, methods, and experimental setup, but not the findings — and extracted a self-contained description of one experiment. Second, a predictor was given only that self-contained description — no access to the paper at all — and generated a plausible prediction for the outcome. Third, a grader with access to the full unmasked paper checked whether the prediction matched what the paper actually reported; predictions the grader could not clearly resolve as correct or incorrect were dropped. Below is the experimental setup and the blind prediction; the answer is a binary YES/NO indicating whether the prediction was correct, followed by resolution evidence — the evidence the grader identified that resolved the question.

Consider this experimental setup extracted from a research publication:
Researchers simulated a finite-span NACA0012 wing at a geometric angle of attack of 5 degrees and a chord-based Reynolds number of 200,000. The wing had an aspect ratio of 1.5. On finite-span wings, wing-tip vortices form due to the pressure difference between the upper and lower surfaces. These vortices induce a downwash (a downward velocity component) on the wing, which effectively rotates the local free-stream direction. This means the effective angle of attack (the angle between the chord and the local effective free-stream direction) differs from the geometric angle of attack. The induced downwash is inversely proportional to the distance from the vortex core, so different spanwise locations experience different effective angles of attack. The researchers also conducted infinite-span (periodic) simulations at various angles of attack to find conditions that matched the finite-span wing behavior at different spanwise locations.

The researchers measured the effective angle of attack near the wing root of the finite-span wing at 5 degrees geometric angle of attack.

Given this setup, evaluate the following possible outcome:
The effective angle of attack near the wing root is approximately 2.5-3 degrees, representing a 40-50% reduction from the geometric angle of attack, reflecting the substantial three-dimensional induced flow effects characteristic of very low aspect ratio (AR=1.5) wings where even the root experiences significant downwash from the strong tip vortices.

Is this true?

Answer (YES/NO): NO